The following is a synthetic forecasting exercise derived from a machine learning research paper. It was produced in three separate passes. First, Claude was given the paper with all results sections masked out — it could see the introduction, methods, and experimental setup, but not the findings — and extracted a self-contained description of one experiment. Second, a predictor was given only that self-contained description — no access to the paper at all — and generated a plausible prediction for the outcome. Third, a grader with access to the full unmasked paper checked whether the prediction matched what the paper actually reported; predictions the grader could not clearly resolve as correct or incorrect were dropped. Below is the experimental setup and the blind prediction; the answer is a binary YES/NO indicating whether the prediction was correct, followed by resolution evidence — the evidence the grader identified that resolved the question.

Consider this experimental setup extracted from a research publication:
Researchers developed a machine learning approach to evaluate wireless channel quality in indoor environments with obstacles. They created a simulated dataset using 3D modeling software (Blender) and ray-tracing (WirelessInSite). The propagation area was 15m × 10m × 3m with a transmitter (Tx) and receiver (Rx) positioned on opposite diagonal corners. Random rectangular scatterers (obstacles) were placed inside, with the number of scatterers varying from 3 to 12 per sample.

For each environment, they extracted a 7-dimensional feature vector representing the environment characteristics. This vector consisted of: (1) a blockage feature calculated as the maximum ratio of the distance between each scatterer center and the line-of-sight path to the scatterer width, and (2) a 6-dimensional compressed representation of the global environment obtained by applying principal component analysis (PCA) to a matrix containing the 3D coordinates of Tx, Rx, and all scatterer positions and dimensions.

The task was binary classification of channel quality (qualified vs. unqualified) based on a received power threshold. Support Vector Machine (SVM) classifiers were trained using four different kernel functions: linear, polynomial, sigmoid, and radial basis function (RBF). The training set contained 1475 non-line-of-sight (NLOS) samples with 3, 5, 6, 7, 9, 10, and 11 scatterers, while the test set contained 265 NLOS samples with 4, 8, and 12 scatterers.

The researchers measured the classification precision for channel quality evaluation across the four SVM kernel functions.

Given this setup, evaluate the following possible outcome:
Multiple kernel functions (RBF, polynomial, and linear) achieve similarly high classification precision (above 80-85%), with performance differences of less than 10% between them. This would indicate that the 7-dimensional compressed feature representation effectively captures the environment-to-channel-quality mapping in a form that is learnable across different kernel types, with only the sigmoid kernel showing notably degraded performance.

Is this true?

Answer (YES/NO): YES